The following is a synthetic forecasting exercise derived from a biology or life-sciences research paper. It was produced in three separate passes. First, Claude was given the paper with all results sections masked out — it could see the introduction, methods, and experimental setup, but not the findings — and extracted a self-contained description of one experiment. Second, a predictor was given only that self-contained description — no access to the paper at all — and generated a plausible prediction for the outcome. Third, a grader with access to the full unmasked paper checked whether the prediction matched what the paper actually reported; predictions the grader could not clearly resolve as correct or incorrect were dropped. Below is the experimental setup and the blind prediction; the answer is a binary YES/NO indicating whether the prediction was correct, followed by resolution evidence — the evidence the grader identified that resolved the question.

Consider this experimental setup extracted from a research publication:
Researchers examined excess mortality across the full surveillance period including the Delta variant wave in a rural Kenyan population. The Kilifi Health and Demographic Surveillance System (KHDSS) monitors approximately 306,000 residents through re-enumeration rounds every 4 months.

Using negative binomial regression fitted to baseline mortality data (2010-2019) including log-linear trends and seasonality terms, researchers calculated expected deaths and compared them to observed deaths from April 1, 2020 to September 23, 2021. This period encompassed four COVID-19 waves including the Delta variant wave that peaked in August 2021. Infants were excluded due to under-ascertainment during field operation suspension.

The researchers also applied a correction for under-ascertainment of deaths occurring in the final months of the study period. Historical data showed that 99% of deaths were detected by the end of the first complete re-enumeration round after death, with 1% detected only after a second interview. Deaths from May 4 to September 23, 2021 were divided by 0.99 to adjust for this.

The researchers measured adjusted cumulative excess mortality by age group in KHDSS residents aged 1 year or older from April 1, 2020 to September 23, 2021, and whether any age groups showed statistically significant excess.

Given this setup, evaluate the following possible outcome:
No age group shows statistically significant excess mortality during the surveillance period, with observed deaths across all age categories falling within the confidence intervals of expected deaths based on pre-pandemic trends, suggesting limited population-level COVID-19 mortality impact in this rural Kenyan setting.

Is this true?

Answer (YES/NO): NO